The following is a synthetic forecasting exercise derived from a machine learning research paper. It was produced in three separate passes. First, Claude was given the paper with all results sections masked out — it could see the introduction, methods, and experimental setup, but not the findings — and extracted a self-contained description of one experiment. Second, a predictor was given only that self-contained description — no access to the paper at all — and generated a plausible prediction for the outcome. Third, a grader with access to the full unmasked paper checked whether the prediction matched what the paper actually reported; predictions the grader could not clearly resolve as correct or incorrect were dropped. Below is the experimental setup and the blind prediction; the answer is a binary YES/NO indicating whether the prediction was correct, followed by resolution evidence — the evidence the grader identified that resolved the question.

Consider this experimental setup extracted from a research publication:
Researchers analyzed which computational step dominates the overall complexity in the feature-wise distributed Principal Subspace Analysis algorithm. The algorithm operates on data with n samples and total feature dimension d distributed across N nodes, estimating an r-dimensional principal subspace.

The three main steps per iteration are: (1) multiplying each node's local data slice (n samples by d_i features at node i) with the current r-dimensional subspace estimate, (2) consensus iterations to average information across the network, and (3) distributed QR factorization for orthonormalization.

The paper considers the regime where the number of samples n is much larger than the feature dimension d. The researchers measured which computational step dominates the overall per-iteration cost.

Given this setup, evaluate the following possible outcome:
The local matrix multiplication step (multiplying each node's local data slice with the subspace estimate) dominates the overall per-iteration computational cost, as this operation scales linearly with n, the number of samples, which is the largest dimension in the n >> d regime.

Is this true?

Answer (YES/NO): YES